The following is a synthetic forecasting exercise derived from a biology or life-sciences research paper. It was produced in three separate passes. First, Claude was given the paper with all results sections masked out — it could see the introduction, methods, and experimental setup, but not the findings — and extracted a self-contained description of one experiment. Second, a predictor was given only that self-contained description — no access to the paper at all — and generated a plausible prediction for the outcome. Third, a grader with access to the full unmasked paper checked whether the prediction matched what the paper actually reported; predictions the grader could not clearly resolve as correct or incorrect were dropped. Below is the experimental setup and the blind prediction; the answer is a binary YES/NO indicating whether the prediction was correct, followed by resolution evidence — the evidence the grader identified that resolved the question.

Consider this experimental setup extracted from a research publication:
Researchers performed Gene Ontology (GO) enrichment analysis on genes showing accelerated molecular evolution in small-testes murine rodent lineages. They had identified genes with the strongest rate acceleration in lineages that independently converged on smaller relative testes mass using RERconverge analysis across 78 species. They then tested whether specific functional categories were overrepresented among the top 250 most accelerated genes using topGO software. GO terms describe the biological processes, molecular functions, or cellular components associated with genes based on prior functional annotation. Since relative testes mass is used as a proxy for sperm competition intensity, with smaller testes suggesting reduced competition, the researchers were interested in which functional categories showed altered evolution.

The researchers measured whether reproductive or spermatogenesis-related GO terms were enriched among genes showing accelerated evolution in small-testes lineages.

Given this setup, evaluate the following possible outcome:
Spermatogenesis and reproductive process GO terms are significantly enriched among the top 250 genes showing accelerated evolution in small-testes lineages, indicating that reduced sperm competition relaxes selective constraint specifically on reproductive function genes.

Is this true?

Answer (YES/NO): YES